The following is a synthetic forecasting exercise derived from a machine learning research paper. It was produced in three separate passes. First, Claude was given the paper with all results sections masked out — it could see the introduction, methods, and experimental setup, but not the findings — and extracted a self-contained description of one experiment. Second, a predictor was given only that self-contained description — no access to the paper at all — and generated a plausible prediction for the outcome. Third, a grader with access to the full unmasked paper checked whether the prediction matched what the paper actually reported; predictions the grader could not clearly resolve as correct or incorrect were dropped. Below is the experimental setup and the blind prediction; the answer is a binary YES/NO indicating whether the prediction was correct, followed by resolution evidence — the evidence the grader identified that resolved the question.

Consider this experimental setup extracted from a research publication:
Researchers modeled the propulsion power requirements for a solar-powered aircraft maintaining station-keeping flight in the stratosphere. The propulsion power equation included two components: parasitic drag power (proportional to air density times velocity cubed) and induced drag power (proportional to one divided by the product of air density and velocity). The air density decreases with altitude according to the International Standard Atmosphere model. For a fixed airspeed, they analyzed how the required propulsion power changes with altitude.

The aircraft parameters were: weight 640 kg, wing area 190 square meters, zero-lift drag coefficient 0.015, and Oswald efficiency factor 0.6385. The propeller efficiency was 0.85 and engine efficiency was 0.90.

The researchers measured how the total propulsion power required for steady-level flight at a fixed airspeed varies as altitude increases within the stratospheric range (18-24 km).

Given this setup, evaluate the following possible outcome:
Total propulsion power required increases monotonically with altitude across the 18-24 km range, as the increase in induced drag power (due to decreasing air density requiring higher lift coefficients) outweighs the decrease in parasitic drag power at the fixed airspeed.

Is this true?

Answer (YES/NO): NO